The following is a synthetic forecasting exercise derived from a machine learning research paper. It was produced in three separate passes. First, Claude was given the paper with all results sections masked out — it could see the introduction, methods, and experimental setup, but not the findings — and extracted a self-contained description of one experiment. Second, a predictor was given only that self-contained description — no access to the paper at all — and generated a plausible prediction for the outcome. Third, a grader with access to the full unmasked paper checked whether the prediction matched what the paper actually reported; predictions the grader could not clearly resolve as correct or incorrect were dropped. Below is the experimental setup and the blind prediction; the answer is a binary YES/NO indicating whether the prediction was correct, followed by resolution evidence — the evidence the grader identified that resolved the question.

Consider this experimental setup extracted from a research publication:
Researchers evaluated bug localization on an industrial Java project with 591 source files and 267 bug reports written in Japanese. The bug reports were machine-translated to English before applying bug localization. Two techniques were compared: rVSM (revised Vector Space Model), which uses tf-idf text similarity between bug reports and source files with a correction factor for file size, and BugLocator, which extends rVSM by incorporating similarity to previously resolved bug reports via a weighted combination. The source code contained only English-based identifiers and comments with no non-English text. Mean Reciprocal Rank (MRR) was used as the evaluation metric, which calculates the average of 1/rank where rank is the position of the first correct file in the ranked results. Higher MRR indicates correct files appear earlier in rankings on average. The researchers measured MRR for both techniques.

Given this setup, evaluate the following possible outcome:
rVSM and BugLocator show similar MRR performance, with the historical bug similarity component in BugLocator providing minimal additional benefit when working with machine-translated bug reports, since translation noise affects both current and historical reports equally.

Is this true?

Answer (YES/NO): NO